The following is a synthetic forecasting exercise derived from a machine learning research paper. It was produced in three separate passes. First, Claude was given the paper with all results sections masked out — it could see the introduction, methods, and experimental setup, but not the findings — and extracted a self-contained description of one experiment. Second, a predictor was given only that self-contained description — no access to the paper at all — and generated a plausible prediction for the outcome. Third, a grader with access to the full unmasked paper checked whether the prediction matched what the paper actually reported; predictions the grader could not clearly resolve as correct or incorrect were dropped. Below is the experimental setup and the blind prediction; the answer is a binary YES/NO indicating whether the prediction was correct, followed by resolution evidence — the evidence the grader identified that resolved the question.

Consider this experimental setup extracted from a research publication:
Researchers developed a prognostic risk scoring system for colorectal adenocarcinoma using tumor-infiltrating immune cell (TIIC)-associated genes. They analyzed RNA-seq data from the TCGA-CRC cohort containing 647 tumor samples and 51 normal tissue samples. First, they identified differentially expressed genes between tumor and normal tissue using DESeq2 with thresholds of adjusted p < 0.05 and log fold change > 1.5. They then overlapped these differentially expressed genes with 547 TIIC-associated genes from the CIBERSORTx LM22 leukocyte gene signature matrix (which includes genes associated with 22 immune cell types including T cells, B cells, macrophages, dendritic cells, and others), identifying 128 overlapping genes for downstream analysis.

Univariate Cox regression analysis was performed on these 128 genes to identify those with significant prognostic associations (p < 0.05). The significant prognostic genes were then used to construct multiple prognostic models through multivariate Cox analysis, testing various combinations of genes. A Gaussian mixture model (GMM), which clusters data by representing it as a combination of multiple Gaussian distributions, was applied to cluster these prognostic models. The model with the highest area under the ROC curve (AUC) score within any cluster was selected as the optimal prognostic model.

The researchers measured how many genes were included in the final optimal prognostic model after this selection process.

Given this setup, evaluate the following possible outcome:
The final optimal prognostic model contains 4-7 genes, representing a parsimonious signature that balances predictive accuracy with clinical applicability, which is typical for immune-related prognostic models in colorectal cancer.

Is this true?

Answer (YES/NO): NO